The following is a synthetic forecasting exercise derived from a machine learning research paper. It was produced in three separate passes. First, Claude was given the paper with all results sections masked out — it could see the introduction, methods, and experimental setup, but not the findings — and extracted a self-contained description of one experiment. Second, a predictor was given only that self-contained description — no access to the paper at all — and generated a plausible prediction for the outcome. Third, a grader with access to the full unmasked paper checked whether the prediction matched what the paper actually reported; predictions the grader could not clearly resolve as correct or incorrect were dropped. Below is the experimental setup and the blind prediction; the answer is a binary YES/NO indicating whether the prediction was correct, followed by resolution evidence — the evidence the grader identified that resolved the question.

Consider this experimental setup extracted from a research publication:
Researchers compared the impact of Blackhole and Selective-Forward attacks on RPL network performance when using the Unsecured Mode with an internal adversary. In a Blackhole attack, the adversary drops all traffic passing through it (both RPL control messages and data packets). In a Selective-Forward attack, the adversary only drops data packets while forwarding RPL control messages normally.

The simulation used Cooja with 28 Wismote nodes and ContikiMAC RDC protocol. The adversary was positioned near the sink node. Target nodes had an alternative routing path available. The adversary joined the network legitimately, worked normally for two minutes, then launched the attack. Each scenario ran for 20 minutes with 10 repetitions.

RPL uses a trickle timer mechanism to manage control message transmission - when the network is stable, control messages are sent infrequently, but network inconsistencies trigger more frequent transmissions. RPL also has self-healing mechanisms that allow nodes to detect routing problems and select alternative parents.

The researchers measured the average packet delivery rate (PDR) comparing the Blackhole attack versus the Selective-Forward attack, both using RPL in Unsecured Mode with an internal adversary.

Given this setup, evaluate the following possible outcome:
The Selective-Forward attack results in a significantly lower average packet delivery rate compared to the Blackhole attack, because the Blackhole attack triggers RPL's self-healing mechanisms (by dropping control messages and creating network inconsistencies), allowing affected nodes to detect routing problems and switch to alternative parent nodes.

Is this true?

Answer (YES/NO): YES